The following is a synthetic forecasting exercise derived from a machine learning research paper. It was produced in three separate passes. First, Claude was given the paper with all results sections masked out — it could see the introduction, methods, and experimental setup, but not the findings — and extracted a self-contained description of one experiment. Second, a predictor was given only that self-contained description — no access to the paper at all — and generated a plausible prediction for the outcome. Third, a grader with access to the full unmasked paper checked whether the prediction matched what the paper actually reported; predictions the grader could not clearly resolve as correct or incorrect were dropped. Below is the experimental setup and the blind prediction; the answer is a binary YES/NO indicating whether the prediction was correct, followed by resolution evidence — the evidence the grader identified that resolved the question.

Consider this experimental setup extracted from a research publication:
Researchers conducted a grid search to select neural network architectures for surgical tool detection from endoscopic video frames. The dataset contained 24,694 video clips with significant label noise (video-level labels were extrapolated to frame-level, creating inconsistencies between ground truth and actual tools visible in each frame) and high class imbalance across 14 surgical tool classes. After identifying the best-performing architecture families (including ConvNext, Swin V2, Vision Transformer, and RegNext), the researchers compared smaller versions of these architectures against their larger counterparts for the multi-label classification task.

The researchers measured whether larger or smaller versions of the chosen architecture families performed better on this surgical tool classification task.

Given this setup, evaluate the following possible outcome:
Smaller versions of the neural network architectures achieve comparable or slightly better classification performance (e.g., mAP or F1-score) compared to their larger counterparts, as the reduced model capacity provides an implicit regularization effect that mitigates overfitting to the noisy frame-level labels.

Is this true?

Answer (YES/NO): YES